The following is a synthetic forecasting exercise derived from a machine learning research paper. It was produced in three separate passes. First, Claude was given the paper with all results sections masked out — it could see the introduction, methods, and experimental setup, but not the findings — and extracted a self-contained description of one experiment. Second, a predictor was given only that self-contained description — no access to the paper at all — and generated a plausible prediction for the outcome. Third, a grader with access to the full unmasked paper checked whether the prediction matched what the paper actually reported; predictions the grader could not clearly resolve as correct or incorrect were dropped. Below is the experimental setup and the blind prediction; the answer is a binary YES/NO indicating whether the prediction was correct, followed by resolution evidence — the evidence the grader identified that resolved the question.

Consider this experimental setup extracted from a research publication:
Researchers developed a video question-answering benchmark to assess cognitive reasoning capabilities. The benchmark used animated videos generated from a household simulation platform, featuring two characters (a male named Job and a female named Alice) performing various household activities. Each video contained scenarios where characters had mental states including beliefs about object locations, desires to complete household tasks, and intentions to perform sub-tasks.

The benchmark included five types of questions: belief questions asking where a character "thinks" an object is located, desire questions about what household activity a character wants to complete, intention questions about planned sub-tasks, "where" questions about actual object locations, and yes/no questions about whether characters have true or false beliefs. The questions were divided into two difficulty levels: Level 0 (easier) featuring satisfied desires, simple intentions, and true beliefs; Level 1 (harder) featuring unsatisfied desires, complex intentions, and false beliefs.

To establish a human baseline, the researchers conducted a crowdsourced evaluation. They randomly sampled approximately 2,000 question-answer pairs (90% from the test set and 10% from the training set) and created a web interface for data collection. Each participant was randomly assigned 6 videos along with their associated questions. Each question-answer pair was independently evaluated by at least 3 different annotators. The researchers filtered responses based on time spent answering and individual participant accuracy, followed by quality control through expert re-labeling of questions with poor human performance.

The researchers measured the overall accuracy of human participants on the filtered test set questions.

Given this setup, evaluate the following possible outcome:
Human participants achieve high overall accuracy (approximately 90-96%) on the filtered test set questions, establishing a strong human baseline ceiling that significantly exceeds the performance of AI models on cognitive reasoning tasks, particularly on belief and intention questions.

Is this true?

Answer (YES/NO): NO